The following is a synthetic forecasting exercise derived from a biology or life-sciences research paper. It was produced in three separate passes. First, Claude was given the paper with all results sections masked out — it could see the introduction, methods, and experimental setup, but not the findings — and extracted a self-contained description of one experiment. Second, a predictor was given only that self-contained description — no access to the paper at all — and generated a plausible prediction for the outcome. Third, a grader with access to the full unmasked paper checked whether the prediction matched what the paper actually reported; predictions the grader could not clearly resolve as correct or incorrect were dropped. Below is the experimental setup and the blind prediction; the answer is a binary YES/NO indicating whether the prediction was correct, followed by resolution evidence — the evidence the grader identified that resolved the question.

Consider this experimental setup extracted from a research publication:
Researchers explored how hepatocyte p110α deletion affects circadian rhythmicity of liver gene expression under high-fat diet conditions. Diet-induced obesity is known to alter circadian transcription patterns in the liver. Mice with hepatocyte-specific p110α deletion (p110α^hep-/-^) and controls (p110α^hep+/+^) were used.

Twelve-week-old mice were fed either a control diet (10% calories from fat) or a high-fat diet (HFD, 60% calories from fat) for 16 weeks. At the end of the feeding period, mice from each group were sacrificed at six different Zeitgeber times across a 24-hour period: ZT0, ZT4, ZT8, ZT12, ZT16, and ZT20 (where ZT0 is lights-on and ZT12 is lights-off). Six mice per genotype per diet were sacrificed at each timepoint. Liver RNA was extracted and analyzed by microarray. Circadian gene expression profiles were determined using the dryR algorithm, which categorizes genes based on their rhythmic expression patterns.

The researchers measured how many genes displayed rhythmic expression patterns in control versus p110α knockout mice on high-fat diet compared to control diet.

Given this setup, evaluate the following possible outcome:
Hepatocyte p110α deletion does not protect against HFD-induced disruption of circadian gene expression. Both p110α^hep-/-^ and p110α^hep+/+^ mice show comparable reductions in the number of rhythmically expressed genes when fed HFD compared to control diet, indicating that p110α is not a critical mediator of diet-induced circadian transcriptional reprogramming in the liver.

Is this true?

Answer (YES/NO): NO